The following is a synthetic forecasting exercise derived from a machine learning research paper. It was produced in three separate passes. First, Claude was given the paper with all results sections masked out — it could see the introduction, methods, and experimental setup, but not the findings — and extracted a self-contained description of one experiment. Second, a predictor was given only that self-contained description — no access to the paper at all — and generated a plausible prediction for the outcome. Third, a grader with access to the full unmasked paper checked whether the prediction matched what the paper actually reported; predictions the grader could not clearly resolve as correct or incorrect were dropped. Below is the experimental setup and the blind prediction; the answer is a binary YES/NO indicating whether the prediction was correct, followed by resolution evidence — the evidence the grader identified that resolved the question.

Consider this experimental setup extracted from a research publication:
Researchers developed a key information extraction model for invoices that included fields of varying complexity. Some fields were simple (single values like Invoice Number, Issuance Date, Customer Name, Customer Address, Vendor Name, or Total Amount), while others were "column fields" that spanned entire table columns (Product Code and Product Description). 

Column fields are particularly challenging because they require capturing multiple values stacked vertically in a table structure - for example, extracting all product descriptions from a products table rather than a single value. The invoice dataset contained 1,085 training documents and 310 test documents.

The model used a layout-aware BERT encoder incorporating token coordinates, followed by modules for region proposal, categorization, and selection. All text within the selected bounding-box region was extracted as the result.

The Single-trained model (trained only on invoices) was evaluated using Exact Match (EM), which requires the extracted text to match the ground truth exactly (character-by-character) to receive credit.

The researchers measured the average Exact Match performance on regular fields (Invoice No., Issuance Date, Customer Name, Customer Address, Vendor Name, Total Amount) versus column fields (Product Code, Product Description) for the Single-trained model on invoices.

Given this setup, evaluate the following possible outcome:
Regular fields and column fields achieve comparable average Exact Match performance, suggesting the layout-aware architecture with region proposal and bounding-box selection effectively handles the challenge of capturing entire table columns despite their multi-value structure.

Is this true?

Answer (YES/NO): NO